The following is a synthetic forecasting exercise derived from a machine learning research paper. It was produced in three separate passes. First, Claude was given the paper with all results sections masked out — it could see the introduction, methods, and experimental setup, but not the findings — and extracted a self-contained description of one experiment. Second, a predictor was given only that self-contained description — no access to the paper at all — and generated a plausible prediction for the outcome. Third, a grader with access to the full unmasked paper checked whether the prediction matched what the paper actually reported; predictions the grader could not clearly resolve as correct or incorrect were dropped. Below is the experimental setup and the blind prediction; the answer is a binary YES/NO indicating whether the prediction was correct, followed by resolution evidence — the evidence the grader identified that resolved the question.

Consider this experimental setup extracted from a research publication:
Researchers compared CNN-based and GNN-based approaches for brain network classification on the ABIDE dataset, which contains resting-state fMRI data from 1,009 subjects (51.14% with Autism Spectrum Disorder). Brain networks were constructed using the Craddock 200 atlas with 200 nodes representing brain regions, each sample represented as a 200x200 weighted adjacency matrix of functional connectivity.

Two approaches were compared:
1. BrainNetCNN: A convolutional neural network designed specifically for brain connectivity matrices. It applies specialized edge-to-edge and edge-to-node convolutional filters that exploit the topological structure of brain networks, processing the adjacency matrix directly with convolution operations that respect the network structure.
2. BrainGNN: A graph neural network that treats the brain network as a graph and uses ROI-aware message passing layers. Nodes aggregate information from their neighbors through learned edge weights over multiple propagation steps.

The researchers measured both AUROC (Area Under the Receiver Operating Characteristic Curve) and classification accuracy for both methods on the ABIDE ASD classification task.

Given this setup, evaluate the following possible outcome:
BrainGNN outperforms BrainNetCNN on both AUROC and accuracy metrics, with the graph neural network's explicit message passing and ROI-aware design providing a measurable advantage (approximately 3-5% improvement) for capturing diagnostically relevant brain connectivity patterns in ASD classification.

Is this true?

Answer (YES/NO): NO